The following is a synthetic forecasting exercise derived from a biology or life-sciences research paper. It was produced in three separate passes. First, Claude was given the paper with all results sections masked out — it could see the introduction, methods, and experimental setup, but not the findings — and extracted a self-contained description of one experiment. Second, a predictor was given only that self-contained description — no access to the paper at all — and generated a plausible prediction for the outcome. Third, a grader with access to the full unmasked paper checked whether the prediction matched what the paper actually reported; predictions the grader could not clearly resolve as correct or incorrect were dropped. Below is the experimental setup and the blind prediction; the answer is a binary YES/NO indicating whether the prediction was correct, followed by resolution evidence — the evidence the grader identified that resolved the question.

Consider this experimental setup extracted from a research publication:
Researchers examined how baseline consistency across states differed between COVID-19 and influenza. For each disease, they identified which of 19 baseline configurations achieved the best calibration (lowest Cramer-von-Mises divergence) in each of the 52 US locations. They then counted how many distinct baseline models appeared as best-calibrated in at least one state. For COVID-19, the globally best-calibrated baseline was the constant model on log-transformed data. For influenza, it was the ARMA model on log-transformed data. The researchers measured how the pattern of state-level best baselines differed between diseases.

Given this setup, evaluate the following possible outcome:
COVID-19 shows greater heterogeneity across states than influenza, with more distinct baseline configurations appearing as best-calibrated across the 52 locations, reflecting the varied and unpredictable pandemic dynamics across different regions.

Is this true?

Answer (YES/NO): NO